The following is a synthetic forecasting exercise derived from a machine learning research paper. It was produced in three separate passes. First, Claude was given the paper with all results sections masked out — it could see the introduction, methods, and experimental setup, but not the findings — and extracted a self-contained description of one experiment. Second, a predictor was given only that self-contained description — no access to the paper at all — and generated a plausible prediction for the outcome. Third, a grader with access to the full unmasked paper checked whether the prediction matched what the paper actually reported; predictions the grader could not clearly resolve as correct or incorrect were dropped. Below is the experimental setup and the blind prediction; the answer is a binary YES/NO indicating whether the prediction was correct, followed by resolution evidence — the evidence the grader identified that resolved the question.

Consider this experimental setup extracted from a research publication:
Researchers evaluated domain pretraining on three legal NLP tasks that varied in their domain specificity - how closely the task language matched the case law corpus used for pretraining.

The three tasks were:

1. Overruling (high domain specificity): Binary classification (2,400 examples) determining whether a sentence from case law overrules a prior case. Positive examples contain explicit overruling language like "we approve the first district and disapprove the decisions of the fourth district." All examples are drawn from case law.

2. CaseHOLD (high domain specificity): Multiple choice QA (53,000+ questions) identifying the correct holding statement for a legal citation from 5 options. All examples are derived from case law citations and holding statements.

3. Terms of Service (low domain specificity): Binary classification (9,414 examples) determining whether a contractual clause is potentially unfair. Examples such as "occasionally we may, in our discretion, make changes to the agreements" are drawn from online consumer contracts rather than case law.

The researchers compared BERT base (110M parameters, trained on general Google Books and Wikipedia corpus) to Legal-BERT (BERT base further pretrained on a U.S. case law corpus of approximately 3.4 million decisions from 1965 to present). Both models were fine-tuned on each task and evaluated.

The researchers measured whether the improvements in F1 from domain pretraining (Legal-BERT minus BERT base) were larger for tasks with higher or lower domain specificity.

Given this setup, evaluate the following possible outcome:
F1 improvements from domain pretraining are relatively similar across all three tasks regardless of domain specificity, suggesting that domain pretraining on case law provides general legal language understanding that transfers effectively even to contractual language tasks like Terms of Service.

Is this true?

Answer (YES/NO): NO